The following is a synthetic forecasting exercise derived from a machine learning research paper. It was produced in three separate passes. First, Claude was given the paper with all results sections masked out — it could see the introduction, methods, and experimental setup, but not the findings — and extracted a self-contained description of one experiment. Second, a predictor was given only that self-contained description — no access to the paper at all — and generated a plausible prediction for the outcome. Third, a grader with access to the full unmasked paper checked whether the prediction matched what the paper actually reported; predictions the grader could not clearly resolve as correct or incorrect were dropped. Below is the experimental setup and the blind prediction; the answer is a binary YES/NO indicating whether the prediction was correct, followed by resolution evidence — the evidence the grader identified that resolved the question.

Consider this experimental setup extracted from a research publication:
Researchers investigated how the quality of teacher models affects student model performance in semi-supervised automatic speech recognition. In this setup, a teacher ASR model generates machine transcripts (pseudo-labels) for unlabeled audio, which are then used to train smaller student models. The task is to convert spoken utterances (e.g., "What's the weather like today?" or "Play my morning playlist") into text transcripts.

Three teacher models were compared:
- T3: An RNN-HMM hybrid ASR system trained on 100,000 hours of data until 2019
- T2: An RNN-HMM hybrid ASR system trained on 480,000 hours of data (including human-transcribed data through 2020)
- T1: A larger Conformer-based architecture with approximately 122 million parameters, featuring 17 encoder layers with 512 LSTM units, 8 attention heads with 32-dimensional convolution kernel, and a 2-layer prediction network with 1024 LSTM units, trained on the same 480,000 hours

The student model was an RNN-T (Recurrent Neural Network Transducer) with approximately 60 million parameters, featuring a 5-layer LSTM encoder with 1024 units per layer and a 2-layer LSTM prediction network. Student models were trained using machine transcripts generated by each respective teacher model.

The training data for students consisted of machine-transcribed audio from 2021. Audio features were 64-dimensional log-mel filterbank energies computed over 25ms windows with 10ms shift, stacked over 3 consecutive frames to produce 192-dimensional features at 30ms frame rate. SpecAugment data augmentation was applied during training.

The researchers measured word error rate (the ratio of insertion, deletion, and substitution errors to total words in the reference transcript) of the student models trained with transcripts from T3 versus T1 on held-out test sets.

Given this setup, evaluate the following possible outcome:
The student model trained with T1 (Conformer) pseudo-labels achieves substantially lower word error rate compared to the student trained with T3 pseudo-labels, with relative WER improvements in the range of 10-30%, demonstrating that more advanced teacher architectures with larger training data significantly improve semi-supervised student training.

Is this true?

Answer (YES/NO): NO